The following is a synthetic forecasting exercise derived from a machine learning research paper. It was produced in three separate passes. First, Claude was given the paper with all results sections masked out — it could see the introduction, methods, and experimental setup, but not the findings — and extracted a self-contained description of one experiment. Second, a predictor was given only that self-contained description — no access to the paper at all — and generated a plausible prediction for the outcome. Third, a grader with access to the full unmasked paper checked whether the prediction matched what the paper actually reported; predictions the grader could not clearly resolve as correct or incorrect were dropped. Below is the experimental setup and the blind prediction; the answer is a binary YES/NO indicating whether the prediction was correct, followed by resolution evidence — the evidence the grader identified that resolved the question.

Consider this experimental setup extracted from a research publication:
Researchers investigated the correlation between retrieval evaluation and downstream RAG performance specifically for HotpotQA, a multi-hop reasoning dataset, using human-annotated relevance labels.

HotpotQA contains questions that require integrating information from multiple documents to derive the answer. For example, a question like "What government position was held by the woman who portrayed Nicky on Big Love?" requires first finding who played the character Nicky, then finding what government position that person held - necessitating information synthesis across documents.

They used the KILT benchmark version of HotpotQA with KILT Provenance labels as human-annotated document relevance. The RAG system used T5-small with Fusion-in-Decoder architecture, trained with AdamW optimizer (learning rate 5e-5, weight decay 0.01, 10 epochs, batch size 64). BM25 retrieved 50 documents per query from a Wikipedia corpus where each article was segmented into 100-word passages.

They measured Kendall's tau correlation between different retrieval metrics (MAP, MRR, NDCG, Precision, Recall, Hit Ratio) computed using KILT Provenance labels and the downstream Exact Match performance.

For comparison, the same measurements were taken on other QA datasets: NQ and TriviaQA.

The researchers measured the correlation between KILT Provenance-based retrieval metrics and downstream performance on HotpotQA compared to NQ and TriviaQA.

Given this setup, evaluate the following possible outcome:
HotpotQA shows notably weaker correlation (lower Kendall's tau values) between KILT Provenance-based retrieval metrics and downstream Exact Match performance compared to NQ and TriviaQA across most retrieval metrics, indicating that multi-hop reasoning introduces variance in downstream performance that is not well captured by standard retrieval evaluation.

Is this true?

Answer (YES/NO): YES